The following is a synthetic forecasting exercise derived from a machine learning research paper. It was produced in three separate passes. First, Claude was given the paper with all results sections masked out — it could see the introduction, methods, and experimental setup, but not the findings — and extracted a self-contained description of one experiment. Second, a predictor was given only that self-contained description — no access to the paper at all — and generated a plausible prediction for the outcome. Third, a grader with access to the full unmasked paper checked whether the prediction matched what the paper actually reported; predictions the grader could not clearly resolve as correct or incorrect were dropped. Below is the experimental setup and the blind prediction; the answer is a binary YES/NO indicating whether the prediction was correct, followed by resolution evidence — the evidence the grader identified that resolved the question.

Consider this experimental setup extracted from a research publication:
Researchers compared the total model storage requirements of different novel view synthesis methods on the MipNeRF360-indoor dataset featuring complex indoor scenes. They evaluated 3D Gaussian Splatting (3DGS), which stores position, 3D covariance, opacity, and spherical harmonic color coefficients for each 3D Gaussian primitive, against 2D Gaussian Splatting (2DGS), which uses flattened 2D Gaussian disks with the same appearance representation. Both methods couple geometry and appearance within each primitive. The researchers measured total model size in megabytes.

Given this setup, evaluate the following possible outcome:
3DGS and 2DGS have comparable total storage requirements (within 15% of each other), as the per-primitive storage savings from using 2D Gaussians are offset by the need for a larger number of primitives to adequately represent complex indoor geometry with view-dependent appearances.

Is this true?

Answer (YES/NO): NO